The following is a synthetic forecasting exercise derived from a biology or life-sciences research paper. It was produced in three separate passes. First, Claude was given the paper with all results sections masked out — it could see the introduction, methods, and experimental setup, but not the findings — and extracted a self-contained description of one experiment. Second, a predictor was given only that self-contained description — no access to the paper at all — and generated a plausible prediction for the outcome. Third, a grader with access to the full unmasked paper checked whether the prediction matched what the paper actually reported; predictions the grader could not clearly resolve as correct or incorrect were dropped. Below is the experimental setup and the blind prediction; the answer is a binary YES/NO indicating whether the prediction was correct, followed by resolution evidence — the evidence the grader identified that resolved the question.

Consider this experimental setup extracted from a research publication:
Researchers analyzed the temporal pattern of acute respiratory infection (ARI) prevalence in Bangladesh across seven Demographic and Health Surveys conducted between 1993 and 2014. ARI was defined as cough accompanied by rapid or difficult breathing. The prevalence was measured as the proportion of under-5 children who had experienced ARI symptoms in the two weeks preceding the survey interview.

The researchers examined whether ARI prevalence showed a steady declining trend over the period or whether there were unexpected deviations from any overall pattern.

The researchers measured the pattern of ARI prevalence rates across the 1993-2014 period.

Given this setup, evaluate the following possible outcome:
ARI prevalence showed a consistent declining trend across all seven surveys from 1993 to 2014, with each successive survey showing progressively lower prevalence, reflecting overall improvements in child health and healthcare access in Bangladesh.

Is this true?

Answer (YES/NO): NO